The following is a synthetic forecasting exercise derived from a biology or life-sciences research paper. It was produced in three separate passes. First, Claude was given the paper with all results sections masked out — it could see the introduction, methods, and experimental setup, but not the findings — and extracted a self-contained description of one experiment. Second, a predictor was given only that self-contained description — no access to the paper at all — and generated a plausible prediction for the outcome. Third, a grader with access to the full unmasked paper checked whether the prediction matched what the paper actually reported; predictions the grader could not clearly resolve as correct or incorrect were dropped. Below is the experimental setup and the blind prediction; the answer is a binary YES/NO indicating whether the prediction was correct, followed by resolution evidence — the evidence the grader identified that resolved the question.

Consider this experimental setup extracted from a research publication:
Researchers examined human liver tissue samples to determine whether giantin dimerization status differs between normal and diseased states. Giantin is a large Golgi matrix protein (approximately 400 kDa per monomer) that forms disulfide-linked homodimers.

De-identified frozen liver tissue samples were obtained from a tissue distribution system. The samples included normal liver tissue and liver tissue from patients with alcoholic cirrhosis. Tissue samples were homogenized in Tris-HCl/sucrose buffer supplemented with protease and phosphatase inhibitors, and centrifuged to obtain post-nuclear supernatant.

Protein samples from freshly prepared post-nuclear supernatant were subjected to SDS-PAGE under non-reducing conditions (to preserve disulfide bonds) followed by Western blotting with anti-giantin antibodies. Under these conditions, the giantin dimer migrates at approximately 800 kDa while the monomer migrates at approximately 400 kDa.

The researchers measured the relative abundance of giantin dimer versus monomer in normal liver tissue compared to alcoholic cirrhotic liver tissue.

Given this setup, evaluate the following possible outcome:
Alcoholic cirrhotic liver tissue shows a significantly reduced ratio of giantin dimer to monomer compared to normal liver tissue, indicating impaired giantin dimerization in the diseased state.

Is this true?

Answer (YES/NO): YES